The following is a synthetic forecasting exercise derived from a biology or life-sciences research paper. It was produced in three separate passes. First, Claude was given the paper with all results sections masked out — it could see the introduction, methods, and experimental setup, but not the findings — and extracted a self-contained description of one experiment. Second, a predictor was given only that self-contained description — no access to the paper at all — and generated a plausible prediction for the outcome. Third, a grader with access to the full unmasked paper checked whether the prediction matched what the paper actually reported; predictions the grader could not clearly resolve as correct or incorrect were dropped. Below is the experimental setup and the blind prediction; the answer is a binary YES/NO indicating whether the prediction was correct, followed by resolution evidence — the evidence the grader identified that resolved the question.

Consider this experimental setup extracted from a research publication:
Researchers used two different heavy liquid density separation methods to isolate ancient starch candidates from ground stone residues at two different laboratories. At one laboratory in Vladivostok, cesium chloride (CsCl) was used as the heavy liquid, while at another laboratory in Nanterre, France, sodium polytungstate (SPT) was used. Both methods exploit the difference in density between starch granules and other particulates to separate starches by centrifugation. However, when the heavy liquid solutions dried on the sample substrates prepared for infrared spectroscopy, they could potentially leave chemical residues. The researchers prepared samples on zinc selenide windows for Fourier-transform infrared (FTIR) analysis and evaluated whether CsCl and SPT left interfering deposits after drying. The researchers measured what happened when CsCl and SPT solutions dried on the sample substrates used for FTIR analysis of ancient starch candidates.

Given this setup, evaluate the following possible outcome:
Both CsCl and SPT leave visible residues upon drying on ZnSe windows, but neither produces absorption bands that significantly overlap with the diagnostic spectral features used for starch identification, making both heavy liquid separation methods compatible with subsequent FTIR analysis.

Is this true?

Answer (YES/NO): NO